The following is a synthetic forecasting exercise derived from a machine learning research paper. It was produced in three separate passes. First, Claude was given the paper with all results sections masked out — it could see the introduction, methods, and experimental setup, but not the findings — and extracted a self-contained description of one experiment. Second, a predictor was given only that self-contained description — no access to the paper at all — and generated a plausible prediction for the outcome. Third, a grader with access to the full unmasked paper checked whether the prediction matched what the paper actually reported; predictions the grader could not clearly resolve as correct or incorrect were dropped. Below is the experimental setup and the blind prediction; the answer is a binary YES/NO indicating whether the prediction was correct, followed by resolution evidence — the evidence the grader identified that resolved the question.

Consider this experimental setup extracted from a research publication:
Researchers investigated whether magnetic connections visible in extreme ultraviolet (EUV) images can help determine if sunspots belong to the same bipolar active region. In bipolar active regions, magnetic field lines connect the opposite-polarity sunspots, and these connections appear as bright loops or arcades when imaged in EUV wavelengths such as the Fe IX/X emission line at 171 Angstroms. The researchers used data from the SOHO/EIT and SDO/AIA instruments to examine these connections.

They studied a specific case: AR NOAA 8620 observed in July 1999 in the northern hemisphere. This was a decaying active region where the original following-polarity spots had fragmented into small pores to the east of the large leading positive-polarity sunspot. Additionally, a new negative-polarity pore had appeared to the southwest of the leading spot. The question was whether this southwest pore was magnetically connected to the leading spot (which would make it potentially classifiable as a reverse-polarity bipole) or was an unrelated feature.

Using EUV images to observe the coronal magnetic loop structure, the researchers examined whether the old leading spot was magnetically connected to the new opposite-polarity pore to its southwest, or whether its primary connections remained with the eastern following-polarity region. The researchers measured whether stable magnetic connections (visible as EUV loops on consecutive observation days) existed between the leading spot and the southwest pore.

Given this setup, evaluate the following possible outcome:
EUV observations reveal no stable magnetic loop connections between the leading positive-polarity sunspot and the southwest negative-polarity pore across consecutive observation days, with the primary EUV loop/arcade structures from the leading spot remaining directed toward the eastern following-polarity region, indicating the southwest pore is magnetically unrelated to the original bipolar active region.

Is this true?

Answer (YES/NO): YES